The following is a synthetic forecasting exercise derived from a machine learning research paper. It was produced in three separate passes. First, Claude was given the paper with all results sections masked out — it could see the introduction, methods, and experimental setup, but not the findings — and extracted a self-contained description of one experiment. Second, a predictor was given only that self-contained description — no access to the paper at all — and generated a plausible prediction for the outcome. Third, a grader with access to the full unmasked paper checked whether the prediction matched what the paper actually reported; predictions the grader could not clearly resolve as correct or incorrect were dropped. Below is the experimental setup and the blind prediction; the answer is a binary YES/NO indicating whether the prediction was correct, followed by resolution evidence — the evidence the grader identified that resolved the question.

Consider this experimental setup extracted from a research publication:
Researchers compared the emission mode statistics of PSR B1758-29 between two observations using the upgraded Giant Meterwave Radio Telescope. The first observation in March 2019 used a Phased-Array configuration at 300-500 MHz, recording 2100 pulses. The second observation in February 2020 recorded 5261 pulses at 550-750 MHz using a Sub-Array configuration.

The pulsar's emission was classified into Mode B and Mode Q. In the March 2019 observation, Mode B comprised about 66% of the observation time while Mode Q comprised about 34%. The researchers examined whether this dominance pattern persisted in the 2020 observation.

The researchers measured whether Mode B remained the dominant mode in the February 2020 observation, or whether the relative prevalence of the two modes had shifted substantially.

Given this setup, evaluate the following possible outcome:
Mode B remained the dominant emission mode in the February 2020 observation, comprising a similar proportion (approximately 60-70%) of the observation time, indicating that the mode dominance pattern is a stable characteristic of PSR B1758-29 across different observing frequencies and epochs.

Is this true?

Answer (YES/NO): YES